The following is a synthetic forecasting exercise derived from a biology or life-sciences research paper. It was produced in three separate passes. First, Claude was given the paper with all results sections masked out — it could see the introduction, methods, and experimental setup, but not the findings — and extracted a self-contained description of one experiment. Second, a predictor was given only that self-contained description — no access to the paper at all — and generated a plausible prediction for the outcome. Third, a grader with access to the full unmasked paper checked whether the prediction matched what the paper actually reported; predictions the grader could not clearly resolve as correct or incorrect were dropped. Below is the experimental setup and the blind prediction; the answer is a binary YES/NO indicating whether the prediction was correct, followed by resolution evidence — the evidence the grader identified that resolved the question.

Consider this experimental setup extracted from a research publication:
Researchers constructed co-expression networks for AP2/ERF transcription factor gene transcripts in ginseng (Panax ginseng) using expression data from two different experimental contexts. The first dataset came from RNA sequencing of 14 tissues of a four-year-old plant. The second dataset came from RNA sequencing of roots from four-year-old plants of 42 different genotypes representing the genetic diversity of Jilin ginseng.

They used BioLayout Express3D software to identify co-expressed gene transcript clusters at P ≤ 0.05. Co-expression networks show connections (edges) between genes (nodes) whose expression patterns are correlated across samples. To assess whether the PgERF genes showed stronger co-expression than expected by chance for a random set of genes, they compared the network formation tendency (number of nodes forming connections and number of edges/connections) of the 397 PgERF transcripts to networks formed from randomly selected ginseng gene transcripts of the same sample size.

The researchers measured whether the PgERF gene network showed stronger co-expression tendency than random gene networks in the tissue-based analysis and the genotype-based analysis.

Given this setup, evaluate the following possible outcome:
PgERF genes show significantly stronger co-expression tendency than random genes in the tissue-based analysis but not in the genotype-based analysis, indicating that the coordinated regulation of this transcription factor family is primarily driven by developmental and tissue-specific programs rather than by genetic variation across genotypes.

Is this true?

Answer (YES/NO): NO